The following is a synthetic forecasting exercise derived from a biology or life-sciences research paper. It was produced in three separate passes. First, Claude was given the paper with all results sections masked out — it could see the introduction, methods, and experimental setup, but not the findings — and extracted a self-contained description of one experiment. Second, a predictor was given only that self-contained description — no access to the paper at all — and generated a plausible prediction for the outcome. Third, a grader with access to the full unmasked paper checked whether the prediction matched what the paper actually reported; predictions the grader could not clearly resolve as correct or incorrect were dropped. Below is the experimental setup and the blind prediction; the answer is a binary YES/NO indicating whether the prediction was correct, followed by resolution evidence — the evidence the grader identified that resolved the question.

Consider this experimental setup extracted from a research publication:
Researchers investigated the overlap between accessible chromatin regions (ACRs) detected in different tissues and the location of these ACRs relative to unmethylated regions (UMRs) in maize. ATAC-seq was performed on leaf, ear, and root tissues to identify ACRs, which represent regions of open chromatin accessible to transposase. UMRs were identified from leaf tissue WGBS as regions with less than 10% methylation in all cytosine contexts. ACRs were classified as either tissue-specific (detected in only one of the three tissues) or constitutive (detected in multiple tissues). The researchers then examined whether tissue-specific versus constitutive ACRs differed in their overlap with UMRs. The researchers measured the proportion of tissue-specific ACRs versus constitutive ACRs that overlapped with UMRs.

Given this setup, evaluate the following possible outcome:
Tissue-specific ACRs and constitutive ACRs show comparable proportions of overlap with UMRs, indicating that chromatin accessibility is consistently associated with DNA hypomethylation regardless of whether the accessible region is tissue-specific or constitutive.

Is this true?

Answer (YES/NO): YES